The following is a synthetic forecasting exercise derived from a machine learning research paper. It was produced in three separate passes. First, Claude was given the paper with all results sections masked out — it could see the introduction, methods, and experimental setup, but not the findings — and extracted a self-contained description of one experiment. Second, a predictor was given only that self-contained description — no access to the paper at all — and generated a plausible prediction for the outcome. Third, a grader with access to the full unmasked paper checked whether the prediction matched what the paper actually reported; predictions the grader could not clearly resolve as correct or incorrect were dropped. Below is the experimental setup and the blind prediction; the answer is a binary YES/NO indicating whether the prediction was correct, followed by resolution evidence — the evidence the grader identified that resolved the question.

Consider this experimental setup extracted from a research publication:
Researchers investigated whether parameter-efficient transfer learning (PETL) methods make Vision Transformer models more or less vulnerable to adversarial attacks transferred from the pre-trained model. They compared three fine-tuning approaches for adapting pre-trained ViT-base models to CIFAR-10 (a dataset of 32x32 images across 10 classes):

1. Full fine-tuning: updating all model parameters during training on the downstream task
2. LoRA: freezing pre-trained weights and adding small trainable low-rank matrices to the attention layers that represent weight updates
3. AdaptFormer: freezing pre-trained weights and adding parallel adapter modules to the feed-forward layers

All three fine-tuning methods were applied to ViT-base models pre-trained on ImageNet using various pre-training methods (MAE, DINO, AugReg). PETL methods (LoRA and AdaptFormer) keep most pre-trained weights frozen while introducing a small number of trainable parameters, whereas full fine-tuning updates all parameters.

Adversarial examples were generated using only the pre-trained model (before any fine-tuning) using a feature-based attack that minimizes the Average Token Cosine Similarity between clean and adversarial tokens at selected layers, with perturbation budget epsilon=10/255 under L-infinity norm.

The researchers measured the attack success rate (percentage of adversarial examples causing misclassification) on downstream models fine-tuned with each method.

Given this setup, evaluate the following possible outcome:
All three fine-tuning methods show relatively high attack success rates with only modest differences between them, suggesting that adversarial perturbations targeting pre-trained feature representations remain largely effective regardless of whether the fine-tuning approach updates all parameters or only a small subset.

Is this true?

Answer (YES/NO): NO